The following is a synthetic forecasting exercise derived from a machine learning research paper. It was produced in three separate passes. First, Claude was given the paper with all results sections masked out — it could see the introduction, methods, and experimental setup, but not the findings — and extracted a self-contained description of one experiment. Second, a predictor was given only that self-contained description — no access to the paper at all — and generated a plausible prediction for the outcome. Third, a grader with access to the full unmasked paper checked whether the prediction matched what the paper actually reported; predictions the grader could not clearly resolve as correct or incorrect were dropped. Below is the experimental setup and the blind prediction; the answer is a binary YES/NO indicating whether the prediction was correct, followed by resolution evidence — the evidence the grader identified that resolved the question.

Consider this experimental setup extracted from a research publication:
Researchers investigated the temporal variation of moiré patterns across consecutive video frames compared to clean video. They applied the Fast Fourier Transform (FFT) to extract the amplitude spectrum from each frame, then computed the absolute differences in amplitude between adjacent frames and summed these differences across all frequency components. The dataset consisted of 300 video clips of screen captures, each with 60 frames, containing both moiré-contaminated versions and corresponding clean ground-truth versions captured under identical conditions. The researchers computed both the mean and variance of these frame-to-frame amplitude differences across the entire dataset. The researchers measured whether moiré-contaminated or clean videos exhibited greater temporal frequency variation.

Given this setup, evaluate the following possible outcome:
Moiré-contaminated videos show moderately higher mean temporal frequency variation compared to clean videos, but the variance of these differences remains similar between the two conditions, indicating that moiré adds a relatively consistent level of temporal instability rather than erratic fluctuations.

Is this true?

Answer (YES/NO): NO